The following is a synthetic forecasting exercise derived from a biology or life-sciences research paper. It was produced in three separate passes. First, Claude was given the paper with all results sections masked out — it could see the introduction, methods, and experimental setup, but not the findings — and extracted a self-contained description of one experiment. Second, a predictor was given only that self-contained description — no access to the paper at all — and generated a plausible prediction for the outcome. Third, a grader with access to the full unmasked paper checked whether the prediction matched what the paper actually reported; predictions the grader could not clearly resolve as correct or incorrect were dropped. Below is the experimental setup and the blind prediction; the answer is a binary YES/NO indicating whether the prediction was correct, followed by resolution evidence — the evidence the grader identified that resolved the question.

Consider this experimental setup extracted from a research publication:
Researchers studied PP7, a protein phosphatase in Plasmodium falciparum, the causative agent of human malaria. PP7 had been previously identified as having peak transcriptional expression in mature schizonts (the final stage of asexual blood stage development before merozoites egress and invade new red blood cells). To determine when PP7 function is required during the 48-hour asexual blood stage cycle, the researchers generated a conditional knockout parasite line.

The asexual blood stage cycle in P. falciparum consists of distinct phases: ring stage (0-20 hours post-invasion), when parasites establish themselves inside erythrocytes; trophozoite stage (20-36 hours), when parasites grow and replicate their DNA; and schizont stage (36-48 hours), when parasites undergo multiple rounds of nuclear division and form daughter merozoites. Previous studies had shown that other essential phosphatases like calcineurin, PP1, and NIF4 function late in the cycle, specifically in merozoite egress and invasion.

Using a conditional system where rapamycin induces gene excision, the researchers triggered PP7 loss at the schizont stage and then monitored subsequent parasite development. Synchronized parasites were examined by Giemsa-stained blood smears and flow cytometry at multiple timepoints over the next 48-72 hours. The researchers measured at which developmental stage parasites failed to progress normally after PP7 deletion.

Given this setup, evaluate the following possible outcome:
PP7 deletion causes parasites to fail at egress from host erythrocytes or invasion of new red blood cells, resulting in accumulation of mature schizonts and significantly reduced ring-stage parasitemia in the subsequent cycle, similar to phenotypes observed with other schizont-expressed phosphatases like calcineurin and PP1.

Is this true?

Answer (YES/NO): NO